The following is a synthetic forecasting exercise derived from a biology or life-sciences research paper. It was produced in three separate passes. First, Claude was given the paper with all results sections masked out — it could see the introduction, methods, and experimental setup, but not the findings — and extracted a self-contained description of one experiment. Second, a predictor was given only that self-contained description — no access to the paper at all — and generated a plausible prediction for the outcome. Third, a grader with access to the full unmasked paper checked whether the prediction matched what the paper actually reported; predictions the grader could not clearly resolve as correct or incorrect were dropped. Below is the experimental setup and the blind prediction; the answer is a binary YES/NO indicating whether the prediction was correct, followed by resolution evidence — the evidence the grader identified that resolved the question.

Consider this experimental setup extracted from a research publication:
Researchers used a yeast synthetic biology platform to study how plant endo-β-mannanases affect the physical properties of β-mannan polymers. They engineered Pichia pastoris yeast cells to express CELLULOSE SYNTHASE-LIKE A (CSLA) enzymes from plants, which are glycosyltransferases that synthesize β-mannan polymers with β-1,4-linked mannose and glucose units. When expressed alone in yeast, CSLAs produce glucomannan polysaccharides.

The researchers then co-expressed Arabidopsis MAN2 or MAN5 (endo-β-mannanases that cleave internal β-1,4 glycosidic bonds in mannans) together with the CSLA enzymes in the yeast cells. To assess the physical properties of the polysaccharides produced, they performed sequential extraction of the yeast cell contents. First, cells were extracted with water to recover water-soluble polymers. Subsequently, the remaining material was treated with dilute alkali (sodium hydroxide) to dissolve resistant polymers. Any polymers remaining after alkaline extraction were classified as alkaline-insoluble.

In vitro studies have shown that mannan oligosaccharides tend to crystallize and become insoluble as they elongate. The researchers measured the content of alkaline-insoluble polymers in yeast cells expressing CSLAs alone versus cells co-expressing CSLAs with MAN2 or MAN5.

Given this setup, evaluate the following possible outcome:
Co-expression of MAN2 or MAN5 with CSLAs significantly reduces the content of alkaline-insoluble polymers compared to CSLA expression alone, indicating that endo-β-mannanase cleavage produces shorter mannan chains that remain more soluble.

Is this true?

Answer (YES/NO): YES